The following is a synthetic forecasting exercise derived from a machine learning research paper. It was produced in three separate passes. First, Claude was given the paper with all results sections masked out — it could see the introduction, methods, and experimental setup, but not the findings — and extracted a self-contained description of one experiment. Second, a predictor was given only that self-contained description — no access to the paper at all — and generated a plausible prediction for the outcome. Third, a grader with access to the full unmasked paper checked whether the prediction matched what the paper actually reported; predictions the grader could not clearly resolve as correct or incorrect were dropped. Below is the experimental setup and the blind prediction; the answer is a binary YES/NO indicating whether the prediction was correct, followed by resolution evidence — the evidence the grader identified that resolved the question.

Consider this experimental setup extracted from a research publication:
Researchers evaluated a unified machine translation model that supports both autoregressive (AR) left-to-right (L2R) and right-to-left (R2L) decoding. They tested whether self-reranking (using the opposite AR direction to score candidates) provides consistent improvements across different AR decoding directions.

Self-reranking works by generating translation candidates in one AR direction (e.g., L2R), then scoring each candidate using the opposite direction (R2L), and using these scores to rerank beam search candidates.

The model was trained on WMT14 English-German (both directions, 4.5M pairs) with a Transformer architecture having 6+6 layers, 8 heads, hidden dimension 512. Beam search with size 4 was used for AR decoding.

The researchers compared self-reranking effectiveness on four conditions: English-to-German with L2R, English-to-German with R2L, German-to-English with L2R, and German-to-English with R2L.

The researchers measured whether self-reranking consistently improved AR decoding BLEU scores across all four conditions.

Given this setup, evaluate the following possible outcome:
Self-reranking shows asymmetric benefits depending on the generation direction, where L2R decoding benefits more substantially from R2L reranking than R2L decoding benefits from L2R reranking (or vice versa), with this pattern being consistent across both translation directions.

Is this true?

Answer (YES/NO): NO